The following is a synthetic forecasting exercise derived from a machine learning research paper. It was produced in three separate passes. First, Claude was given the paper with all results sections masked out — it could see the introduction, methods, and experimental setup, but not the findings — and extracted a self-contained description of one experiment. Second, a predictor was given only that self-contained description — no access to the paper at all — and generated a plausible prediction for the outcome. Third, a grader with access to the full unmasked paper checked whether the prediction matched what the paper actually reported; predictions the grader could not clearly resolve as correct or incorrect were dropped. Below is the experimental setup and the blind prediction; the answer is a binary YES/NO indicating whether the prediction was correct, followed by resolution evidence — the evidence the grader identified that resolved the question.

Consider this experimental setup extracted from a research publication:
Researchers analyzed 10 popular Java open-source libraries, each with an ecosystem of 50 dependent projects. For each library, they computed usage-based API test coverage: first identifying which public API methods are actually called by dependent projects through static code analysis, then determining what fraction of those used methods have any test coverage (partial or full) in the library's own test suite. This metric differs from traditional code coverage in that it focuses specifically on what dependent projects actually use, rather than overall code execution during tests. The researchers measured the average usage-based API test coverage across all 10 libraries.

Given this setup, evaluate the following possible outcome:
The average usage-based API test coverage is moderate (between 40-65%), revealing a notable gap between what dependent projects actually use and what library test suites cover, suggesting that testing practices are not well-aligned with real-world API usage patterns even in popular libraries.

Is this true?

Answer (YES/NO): NO